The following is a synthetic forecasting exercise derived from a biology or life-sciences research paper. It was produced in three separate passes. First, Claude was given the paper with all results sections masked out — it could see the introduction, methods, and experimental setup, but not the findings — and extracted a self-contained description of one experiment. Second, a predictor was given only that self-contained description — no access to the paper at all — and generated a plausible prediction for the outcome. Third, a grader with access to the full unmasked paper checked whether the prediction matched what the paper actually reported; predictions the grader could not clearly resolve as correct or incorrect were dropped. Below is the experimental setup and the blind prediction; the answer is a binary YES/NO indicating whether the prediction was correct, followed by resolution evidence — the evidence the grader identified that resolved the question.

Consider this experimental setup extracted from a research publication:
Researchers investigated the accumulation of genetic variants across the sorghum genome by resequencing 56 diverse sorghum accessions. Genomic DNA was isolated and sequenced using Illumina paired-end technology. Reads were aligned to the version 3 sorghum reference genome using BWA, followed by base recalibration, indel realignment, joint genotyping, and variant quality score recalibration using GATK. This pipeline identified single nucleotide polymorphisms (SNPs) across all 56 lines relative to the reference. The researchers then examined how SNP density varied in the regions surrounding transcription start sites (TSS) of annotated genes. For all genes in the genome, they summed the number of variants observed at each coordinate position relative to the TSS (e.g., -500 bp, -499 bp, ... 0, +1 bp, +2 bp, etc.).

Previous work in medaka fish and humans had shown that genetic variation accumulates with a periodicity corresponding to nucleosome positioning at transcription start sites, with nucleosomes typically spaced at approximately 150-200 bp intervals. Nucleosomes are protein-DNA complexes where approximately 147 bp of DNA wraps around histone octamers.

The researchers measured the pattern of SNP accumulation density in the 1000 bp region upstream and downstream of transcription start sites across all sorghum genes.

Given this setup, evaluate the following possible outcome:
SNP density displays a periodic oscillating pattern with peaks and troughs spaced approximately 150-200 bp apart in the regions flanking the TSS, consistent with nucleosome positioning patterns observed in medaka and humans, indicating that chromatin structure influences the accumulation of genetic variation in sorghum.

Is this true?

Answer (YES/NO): NO